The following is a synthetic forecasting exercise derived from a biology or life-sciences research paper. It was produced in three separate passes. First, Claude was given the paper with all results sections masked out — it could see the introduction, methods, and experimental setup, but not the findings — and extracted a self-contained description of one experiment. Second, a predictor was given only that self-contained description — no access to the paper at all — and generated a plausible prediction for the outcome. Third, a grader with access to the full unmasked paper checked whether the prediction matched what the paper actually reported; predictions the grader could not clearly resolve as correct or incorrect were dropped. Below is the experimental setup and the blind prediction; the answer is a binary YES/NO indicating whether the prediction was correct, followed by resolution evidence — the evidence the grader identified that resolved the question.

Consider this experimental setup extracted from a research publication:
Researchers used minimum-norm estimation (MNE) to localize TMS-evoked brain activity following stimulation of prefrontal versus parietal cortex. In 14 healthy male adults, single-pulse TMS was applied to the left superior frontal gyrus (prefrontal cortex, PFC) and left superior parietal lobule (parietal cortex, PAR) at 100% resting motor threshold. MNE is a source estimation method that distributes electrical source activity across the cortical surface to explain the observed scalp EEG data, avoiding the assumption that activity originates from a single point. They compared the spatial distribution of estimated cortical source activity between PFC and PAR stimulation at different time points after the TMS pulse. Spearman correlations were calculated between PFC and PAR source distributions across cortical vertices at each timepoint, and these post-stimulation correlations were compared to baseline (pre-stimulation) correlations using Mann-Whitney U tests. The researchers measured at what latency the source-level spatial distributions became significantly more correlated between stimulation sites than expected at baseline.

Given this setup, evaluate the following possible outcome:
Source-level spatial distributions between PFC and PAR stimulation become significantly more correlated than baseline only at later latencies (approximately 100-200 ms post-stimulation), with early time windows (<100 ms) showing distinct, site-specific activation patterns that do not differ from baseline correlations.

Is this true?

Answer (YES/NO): NO